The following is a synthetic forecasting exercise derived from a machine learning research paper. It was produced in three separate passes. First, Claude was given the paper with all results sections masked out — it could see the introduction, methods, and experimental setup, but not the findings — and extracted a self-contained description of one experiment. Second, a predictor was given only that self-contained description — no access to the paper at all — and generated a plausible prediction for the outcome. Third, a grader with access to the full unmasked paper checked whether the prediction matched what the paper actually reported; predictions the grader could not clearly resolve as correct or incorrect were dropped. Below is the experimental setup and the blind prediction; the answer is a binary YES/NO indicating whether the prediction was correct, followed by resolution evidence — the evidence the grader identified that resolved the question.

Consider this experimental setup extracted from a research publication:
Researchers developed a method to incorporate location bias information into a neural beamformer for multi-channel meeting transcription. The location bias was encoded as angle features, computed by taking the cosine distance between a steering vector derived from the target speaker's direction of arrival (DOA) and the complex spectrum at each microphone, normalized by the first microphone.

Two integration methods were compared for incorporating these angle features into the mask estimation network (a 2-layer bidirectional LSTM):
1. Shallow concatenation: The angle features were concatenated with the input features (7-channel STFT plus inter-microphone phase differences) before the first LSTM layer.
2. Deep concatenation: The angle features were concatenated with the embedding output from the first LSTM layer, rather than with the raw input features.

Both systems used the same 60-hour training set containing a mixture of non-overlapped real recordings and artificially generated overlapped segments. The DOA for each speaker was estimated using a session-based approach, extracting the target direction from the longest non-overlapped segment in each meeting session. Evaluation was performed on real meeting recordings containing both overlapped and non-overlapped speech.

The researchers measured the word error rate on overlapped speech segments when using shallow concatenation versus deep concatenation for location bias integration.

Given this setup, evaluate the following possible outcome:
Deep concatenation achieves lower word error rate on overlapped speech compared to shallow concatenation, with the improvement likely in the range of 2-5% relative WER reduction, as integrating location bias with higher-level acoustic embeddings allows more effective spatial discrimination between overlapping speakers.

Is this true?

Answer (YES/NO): NO